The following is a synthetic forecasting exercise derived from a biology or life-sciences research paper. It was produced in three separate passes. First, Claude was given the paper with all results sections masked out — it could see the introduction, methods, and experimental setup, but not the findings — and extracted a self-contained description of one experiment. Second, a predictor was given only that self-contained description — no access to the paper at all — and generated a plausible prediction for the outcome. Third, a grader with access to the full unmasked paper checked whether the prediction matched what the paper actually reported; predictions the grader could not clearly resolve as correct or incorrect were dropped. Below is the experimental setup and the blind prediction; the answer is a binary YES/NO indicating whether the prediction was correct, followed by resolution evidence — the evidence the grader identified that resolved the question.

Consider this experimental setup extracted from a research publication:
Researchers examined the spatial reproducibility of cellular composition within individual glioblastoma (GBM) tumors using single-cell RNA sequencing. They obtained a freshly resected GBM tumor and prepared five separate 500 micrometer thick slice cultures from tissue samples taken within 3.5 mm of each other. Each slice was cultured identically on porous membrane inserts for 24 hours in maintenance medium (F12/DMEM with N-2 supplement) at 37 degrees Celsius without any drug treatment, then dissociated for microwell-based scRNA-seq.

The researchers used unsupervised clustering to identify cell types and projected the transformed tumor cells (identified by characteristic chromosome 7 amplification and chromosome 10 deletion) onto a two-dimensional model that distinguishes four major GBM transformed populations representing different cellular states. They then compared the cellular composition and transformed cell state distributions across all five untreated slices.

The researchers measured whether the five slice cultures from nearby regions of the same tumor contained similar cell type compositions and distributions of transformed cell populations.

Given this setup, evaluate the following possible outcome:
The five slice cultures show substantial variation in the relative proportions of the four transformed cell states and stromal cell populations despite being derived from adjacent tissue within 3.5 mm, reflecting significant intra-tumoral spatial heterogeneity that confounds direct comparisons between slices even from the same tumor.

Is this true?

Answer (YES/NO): NO